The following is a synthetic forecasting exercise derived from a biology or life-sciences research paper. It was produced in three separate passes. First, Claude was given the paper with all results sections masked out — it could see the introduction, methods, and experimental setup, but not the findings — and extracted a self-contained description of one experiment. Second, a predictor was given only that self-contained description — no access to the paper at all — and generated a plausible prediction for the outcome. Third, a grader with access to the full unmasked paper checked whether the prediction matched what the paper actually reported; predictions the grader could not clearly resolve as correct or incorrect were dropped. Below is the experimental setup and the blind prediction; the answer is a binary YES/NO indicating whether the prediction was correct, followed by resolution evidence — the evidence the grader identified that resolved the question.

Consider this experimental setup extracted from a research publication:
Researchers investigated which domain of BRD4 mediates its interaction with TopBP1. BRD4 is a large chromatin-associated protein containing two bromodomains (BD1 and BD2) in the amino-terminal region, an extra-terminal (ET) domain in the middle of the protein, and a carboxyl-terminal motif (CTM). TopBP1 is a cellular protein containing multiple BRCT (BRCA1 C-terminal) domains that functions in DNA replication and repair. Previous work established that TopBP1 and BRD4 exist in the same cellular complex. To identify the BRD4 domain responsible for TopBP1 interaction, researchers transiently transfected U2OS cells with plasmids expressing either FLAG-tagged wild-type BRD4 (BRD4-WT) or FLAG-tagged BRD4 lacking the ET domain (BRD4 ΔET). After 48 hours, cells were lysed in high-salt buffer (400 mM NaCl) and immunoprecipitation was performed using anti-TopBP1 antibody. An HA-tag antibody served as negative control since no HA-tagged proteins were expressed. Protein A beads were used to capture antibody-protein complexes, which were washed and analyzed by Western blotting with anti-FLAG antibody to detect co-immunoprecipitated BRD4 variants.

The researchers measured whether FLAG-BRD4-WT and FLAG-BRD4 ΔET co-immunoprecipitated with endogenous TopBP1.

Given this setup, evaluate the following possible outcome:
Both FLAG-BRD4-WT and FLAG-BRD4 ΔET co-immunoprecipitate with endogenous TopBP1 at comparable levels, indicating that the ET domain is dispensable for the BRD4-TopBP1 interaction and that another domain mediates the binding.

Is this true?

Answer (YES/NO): NO